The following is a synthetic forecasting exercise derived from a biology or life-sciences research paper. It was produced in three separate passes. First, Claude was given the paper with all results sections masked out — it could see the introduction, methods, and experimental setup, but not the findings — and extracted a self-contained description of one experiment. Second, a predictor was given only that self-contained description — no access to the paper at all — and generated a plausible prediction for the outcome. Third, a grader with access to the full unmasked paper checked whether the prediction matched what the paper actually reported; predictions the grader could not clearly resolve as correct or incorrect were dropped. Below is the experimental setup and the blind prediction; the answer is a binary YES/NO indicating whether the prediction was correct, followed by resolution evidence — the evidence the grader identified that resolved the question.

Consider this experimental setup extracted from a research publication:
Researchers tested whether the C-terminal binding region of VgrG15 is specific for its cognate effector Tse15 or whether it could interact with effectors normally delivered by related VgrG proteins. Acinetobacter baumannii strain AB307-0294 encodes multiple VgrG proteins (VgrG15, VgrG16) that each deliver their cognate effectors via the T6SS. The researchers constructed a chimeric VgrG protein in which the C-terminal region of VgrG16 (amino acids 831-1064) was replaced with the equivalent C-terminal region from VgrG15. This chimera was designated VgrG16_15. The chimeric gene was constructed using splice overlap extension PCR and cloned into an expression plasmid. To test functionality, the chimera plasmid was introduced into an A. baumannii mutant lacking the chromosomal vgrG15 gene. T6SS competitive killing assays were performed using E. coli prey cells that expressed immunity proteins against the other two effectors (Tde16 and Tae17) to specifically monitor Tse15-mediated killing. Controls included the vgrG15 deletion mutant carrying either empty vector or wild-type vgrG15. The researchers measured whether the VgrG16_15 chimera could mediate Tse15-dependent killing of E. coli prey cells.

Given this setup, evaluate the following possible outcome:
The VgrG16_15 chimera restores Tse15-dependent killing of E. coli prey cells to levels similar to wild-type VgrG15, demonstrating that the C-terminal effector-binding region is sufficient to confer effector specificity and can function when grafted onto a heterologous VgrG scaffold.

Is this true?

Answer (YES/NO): YES